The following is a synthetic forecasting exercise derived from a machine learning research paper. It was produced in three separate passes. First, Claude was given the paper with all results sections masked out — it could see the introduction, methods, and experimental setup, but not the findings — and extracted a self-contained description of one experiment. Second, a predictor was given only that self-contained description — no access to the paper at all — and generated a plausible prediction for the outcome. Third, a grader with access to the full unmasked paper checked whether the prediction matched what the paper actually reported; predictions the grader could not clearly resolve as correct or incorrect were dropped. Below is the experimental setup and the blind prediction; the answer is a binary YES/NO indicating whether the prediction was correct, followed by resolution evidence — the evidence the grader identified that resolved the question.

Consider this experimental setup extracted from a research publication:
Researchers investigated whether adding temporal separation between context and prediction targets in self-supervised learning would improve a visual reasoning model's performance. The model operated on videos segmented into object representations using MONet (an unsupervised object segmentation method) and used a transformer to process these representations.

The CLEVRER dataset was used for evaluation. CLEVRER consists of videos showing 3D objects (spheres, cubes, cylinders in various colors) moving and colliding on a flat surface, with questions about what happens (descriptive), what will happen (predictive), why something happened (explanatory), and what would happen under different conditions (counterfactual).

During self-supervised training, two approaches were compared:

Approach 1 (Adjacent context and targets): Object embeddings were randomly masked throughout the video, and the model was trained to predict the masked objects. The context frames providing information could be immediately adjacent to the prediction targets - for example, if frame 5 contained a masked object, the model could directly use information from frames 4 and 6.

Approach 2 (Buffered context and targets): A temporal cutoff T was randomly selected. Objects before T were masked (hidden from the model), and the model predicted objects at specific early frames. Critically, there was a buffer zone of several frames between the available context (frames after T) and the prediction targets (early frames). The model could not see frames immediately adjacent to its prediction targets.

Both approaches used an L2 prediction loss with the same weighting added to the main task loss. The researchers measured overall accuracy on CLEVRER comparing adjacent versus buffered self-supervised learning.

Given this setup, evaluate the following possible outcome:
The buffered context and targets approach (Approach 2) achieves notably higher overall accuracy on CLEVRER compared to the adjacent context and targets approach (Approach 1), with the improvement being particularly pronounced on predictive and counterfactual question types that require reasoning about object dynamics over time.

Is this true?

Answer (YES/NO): NO